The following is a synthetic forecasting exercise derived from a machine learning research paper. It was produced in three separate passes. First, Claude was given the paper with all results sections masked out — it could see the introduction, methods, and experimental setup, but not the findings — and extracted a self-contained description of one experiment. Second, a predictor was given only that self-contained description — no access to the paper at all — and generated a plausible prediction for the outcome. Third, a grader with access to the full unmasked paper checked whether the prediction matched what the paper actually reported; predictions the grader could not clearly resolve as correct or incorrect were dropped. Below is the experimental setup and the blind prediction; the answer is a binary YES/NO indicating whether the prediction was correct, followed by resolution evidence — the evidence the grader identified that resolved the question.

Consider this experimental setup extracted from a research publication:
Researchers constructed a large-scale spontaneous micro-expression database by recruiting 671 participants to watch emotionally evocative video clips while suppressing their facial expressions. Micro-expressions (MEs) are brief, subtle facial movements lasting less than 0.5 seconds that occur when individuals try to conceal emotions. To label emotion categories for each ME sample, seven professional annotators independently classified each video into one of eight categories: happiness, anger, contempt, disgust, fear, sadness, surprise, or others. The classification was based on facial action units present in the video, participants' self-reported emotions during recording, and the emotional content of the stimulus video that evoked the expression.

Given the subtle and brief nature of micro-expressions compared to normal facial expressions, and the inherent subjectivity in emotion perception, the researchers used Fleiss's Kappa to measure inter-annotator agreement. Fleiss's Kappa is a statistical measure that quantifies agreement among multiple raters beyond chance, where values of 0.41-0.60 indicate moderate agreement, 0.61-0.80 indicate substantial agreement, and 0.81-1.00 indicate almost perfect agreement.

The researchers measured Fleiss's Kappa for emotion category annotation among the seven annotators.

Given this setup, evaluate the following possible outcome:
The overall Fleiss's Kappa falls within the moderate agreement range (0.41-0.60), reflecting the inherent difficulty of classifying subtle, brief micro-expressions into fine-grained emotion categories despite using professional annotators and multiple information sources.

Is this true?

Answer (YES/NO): NO